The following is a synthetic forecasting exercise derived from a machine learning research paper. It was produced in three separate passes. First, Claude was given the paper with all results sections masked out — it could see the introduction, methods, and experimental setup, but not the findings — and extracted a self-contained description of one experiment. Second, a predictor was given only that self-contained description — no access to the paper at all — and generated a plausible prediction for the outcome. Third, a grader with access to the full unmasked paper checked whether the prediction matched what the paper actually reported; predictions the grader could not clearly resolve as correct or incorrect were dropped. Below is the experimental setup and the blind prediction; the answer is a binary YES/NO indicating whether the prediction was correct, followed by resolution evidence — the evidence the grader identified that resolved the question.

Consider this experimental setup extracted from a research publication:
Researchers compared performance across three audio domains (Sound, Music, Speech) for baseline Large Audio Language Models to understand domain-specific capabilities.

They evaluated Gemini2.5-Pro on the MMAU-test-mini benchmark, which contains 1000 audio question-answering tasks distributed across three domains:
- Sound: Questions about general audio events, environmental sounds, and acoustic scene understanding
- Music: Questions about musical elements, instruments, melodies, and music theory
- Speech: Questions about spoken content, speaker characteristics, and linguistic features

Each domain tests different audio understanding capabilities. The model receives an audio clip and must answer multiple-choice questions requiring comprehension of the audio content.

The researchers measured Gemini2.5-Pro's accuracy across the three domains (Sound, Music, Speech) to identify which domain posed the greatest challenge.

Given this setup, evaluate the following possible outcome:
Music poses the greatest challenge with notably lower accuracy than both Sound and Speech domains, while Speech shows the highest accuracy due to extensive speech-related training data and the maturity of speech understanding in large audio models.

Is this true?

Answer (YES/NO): NO